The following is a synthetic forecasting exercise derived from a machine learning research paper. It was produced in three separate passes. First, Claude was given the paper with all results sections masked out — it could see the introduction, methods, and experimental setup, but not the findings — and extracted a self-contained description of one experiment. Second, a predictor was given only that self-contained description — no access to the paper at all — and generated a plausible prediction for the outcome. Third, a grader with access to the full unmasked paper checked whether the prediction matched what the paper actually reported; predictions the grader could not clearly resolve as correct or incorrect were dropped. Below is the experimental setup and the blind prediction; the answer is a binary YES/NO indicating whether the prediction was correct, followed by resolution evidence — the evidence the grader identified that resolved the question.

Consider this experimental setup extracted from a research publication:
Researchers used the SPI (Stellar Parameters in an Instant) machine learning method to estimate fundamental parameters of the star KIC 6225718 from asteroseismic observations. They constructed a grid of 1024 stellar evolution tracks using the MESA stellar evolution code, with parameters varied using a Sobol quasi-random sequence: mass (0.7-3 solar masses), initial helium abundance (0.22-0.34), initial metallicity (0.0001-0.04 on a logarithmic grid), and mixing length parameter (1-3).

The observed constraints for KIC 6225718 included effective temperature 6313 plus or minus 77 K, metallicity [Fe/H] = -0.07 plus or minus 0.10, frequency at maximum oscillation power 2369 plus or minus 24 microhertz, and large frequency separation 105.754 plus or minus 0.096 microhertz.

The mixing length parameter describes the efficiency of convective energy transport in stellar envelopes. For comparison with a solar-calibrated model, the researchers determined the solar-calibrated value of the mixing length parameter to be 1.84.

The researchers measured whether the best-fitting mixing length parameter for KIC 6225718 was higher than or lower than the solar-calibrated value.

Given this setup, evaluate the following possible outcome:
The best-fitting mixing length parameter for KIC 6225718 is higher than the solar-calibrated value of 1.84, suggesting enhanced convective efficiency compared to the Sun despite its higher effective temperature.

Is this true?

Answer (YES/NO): YES